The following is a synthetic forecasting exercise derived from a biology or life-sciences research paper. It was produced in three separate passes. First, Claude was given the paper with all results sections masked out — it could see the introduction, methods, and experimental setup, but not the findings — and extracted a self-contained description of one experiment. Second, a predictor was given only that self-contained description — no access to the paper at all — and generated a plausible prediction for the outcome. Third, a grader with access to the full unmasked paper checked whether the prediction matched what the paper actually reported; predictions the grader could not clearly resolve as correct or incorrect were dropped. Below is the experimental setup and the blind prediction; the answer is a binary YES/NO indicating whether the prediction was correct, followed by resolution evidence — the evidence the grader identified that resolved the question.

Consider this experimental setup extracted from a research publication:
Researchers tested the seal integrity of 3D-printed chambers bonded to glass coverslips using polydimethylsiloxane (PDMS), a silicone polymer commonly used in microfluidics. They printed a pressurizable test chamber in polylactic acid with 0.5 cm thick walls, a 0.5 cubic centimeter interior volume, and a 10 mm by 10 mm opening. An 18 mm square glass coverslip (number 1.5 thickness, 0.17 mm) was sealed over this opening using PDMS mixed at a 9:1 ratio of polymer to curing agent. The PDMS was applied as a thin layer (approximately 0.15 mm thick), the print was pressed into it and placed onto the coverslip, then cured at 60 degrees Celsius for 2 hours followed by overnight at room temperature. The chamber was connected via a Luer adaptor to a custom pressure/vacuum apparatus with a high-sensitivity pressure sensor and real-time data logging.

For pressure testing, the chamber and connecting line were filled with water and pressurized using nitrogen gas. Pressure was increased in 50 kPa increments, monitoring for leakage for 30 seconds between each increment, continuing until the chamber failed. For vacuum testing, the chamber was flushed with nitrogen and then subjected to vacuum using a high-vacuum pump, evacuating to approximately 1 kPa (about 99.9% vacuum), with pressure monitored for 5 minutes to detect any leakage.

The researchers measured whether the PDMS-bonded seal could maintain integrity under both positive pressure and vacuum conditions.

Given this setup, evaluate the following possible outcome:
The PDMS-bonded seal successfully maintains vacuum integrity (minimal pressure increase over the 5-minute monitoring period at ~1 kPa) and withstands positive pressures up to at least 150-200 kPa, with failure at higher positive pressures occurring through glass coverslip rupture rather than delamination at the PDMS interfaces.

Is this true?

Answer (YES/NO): YES